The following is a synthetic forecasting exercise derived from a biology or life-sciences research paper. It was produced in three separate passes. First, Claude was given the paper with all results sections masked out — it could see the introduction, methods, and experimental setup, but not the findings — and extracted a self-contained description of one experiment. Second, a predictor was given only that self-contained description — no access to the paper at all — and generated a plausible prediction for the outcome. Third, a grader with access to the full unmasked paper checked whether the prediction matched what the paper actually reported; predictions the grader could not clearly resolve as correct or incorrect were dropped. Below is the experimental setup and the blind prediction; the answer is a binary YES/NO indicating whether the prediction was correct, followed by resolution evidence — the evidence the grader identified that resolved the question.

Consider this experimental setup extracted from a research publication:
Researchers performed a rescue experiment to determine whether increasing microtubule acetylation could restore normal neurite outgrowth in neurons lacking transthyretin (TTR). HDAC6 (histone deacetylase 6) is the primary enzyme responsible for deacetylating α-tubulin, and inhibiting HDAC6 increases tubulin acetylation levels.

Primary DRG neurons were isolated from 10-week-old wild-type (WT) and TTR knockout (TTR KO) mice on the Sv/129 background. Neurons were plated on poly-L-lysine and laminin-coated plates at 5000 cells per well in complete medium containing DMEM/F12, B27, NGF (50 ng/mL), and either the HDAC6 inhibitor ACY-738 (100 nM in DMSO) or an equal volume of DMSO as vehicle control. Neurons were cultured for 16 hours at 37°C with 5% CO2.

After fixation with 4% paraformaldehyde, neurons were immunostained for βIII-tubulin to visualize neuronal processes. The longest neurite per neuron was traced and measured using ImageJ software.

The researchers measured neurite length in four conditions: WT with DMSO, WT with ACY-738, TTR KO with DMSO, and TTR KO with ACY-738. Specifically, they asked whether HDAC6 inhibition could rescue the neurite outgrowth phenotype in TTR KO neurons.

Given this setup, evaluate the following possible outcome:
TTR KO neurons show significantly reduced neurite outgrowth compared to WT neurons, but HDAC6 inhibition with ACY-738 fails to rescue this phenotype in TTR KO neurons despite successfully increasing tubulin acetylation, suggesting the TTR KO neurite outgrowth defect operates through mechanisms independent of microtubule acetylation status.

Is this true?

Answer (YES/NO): NO